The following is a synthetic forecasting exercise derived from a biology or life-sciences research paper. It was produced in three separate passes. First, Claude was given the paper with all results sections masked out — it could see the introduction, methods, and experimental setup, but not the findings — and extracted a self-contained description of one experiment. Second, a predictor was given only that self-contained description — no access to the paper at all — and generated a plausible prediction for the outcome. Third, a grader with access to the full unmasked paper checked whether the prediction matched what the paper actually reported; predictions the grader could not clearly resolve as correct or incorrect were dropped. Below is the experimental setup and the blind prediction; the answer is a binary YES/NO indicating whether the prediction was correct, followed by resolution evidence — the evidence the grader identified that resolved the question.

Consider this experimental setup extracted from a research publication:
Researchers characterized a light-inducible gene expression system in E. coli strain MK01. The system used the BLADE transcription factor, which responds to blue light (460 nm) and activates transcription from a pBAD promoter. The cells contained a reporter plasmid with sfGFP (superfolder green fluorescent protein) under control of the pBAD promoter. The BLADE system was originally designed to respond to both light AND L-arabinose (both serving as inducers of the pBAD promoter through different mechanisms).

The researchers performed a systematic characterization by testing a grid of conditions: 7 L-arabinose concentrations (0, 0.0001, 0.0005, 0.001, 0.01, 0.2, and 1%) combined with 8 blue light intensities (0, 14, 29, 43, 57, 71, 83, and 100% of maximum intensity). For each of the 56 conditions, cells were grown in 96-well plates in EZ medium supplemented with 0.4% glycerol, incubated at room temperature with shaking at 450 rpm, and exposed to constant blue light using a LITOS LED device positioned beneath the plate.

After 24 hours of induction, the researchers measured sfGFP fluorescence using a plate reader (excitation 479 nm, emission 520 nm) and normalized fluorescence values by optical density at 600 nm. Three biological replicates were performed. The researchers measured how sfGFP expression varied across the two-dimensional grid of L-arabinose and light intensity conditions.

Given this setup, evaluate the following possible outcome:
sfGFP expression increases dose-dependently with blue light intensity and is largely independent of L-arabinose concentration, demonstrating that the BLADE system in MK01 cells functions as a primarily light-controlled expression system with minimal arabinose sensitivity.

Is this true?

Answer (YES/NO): NO